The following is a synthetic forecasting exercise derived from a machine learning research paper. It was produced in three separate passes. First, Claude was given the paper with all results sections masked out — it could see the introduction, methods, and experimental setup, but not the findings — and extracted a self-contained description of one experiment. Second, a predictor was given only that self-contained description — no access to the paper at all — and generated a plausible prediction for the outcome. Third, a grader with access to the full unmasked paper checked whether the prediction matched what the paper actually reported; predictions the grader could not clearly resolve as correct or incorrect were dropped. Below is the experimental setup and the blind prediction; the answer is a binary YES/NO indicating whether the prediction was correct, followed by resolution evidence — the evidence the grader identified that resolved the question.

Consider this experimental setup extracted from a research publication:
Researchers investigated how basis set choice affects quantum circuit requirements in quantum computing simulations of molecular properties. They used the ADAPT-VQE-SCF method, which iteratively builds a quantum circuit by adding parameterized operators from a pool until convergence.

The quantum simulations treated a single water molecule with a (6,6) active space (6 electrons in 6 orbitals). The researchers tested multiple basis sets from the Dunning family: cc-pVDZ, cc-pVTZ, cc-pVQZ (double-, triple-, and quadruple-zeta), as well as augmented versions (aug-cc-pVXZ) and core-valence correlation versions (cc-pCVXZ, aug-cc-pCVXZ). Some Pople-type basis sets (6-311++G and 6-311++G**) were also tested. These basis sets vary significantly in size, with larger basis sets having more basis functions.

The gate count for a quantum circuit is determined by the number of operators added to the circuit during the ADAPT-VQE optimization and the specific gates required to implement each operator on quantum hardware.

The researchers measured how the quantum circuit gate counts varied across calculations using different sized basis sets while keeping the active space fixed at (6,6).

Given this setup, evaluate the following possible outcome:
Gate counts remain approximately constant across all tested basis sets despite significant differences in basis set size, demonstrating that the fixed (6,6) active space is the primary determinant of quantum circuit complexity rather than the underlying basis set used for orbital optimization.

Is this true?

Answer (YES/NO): NO